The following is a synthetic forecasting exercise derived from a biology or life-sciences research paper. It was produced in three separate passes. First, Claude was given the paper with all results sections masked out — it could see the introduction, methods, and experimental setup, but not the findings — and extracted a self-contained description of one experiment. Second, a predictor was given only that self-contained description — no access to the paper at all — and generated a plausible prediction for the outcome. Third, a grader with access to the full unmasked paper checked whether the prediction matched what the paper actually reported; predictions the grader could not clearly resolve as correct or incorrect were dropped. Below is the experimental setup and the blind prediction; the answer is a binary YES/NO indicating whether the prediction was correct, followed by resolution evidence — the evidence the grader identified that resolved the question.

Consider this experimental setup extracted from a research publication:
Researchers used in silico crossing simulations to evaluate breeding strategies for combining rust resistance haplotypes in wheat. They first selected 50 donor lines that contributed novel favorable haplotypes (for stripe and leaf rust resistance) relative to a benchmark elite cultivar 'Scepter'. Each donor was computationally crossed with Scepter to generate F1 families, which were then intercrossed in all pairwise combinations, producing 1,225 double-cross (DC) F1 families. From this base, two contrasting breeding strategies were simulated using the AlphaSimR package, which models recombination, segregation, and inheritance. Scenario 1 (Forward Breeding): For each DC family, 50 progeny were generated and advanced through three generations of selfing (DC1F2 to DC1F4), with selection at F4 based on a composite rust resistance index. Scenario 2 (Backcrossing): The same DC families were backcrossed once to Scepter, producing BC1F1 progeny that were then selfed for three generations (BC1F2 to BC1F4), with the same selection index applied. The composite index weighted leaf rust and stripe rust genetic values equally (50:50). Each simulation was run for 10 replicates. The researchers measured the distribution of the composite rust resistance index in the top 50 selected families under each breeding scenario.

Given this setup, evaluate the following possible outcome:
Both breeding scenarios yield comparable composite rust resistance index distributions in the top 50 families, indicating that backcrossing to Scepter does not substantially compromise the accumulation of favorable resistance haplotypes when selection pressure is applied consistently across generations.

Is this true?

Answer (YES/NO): NO